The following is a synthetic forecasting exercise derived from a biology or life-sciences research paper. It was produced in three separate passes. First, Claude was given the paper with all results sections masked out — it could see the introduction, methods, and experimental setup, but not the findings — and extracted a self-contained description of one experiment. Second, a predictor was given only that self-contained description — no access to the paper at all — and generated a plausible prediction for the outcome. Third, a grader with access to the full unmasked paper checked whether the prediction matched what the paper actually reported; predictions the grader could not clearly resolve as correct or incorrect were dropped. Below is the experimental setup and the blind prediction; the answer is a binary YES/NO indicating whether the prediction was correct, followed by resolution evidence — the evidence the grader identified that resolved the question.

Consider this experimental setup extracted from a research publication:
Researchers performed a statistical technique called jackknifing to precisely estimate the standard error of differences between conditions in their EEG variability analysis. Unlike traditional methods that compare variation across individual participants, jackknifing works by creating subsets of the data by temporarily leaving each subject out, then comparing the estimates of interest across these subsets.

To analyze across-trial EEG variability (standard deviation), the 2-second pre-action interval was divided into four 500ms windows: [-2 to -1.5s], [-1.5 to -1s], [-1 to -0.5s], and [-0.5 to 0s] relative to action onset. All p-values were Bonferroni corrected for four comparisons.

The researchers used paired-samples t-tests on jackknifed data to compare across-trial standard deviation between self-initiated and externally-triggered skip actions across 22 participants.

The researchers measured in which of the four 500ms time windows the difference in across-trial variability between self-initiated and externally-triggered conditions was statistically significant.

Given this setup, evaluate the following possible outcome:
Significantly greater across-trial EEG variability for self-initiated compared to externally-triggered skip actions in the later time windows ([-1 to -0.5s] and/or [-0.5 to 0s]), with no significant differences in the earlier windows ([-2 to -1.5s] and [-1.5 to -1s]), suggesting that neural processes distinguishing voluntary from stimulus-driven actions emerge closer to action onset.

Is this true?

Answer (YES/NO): NO